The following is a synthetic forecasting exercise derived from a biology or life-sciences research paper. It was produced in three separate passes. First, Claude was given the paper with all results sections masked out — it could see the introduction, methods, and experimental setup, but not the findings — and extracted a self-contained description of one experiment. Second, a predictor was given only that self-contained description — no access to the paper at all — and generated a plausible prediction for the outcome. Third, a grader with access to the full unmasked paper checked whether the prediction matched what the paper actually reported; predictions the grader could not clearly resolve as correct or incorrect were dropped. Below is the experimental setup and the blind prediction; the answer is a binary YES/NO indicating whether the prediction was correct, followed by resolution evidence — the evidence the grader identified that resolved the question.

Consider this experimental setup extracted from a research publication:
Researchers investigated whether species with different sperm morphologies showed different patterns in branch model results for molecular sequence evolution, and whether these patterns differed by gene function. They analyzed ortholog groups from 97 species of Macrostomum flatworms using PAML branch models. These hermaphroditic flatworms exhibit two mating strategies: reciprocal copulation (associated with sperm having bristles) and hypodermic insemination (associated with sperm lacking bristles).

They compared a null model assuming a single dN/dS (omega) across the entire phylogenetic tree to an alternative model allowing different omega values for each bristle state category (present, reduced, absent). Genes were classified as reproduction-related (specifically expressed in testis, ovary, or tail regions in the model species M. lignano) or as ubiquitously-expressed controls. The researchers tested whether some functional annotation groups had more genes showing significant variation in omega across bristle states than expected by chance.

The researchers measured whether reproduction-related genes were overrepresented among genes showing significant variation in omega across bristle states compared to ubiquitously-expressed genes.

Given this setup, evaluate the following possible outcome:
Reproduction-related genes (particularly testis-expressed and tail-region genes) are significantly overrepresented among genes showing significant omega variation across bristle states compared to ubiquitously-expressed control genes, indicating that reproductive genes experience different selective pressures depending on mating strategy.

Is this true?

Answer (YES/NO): NO